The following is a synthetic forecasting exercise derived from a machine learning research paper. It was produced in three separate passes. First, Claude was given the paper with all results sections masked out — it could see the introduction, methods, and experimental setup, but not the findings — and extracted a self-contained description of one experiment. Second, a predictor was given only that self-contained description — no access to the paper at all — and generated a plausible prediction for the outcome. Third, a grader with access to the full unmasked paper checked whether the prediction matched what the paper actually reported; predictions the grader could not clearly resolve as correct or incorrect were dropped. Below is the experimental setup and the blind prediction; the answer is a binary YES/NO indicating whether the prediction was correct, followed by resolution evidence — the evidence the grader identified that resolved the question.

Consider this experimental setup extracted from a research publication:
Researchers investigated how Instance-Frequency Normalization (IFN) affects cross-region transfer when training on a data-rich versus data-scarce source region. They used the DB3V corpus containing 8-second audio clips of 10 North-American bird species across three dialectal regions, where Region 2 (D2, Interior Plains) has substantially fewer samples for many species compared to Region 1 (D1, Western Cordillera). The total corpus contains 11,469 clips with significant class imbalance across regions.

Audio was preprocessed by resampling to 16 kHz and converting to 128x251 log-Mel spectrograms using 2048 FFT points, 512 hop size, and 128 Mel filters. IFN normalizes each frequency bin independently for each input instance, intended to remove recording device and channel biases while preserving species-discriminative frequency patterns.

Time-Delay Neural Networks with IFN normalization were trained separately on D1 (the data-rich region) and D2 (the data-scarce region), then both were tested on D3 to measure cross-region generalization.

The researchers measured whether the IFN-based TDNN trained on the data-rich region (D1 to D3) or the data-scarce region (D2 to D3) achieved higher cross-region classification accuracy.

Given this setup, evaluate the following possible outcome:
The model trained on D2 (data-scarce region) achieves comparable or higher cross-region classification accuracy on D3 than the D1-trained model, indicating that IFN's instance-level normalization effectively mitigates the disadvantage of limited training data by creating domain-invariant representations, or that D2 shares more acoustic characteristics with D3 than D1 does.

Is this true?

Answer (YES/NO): NO